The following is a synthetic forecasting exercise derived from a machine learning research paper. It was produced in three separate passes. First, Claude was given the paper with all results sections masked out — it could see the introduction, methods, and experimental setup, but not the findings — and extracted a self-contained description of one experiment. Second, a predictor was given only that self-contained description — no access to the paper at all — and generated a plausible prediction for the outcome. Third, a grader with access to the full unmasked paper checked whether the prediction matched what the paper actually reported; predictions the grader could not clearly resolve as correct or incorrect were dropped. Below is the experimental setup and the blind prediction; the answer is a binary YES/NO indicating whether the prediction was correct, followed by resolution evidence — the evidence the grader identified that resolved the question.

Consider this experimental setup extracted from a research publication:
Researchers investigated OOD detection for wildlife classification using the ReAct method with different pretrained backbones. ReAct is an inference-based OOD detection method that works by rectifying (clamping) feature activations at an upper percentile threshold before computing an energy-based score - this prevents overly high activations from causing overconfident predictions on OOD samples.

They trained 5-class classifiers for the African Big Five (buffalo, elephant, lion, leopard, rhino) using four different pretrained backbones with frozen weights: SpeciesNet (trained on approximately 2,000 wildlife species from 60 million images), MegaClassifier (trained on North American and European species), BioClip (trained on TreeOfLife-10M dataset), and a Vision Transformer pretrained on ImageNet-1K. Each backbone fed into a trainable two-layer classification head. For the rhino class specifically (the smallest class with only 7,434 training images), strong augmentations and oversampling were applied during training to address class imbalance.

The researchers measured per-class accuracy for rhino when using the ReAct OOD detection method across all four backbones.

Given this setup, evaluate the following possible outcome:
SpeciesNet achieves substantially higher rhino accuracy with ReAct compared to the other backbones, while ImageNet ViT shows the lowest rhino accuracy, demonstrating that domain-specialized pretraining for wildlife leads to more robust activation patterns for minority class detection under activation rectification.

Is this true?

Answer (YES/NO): NO